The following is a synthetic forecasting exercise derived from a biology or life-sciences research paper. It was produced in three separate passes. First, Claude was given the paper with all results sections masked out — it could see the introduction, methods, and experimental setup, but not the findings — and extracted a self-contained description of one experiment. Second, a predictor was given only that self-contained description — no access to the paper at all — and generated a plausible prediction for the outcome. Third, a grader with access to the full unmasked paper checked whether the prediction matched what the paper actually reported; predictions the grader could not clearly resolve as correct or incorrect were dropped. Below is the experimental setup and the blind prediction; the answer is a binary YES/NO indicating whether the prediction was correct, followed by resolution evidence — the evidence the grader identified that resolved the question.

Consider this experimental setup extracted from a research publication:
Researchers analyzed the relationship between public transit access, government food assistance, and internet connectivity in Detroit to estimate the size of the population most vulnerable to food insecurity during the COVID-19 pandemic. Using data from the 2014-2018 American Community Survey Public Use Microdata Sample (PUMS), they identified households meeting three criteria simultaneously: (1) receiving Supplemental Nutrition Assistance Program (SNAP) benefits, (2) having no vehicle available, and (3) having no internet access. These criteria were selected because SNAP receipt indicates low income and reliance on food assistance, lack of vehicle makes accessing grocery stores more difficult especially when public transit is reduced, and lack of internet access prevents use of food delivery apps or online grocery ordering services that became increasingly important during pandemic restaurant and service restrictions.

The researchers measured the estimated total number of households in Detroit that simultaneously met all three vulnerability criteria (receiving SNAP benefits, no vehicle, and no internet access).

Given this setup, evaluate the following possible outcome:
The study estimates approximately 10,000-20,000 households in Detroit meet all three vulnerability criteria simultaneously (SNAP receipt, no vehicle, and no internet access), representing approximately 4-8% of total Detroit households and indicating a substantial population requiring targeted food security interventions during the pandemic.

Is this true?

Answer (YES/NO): NO